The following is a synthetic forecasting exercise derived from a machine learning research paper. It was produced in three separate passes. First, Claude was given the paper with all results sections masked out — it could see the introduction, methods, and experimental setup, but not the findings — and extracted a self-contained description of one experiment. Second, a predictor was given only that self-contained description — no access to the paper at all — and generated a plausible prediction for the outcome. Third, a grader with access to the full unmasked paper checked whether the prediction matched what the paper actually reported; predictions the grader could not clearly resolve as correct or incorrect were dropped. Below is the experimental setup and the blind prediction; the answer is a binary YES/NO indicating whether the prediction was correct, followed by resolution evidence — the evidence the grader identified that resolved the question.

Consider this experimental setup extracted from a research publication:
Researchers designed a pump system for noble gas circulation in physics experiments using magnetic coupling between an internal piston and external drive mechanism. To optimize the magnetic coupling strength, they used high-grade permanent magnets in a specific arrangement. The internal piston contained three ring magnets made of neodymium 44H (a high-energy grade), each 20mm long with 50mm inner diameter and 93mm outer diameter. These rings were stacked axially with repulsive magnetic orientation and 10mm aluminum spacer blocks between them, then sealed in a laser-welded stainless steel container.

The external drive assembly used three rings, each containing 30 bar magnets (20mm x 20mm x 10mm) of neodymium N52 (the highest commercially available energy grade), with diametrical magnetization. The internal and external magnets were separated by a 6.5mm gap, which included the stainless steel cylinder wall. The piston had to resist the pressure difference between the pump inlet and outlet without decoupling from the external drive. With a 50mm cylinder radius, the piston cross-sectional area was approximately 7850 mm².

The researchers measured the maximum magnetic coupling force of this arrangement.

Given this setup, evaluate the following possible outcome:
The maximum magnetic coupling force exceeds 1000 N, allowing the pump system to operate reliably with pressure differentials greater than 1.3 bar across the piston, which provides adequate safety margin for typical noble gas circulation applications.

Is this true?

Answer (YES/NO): YES